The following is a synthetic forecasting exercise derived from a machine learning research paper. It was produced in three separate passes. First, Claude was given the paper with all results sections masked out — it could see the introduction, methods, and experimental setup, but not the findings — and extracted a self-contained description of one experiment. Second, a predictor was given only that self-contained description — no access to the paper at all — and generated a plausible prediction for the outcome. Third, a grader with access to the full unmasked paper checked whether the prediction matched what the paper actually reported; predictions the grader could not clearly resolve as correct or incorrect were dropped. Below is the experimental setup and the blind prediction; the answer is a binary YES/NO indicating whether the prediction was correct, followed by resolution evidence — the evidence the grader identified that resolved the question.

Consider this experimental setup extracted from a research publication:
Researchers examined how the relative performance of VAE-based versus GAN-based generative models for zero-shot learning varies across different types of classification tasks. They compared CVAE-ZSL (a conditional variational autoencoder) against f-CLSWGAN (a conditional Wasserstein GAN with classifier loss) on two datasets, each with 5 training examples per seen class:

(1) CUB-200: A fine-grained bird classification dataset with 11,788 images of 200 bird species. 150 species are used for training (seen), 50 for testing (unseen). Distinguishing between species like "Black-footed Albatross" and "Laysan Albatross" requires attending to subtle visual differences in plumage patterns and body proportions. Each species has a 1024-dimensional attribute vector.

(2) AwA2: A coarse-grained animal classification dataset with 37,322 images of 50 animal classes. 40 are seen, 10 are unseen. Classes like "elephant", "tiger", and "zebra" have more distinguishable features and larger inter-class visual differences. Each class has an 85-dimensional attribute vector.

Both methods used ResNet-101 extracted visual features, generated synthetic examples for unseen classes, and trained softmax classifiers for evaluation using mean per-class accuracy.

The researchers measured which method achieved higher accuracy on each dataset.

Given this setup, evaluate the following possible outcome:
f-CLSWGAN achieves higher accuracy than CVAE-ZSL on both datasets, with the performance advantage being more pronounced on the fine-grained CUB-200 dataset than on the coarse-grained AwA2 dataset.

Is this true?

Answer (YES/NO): NO